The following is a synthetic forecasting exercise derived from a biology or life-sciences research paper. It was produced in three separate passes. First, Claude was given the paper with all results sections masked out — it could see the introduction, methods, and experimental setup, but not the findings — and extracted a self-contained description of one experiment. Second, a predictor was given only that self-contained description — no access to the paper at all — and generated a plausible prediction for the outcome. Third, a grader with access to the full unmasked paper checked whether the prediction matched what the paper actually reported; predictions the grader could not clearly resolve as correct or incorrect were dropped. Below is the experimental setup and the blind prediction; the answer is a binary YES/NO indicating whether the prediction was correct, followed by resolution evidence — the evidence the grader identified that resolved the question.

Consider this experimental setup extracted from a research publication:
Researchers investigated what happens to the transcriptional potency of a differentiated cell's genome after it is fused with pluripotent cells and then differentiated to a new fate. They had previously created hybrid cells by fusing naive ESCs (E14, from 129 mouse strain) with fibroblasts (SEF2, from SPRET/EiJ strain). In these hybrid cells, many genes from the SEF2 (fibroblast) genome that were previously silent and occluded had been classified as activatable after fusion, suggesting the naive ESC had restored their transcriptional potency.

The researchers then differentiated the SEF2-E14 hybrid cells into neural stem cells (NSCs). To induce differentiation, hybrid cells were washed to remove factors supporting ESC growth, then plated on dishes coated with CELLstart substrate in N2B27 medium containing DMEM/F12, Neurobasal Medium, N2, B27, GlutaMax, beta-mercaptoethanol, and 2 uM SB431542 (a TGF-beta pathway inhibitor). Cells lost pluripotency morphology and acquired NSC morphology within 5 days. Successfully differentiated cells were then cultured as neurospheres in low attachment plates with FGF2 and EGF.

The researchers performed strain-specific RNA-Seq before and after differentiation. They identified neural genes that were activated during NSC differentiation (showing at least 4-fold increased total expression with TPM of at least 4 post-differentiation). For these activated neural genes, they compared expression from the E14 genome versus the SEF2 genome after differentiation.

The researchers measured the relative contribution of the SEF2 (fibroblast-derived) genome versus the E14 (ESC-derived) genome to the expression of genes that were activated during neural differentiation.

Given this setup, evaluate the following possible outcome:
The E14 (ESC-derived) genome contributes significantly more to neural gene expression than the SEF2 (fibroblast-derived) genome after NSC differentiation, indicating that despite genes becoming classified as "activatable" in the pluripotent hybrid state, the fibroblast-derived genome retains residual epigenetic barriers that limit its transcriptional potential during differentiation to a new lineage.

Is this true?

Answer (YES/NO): NO